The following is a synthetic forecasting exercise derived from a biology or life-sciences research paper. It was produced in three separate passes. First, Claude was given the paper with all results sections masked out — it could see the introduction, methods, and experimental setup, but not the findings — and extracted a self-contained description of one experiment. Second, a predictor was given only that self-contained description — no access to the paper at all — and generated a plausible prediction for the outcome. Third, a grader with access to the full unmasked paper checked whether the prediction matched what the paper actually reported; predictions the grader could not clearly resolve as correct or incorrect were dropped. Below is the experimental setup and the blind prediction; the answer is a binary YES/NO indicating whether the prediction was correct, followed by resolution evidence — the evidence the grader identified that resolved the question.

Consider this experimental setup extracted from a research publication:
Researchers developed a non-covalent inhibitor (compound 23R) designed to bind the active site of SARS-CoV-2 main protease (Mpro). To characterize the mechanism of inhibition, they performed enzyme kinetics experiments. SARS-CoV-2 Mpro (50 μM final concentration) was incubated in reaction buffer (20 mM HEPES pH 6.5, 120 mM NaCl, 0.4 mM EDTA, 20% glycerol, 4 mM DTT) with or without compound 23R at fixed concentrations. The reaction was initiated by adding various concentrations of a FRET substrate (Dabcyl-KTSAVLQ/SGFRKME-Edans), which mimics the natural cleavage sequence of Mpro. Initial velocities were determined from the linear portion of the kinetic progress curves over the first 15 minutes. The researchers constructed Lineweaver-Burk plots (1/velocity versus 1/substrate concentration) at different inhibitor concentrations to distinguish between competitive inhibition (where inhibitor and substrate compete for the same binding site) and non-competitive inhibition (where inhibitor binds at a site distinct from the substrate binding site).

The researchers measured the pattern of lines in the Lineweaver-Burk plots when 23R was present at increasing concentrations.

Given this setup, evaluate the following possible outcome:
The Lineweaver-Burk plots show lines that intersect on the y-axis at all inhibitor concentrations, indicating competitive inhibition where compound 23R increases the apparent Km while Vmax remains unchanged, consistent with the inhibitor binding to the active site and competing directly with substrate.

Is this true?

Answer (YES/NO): YES